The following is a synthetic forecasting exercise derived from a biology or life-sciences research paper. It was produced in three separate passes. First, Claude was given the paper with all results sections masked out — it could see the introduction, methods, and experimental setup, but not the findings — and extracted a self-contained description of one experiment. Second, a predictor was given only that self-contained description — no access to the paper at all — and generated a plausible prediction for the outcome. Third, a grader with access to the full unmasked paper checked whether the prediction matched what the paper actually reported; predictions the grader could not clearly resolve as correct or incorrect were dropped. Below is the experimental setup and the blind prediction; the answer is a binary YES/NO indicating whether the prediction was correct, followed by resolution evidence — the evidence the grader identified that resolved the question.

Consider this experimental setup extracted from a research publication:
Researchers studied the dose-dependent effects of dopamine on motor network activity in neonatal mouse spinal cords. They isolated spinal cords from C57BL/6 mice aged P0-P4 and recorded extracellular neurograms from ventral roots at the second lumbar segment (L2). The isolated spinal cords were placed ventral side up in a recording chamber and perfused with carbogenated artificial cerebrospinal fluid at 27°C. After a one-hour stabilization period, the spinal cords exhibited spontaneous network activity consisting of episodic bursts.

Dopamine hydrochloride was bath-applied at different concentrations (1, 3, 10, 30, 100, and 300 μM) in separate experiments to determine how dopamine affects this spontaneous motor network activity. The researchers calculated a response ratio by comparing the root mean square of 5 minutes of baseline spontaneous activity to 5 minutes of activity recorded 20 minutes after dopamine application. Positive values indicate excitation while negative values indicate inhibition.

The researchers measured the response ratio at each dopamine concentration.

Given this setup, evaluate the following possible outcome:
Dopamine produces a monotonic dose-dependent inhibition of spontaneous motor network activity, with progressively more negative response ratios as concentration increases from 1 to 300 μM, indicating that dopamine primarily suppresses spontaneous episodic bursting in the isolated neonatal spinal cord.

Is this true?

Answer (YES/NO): NO